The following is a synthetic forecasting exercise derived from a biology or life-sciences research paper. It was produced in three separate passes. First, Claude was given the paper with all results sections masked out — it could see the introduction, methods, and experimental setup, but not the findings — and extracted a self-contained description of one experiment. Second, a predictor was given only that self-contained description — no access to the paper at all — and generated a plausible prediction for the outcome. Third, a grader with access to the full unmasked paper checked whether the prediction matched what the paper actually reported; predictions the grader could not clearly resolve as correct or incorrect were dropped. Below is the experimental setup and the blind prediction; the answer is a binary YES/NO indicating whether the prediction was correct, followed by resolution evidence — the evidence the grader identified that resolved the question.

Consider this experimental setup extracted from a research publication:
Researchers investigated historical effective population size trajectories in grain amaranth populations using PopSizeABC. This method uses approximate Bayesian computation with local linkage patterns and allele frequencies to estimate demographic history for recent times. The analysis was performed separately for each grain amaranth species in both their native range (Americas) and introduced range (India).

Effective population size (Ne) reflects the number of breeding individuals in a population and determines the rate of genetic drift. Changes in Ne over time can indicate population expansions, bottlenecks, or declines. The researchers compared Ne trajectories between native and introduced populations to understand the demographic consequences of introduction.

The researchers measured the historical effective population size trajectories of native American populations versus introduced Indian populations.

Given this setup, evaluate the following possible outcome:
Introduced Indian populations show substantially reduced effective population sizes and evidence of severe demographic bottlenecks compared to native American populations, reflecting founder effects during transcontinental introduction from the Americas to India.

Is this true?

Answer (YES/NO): NO